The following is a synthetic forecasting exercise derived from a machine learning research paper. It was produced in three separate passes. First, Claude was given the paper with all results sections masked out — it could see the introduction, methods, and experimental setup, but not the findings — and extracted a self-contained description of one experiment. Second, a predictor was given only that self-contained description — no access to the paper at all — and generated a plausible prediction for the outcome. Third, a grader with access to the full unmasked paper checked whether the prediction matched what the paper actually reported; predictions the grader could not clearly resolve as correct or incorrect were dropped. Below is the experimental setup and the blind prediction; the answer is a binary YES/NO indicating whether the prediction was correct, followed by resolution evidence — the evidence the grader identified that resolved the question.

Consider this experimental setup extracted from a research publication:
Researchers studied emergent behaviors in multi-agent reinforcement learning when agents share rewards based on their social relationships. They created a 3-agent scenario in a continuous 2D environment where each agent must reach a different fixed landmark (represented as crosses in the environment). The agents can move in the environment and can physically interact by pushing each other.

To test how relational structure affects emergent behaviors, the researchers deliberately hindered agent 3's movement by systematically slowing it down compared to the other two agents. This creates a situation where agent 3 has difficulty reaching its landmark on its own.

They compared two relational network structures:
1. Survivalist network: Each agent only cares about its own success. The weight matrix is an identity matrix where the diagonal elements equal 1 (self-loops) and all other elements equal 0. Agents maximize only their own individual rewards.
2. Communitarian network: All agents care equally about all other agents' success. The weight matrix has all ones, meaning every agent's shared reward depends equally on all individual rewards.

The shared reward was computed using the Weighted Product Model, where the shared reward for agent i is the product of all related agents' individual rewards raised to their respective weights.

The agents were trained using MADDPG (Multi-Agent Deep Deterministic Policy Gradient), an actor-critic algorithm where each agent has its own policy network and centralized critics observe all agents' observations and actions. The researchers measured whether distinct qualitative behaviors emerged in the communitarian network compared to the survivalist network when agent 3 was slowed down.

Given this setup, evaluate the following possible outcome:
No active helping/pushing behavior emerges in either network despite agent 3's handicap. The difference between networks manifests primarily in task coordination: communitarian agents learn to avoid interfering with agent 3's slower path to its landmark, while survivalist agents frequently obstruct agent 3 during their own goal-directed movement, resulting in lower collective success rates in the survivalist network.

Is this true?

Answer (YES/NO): NO